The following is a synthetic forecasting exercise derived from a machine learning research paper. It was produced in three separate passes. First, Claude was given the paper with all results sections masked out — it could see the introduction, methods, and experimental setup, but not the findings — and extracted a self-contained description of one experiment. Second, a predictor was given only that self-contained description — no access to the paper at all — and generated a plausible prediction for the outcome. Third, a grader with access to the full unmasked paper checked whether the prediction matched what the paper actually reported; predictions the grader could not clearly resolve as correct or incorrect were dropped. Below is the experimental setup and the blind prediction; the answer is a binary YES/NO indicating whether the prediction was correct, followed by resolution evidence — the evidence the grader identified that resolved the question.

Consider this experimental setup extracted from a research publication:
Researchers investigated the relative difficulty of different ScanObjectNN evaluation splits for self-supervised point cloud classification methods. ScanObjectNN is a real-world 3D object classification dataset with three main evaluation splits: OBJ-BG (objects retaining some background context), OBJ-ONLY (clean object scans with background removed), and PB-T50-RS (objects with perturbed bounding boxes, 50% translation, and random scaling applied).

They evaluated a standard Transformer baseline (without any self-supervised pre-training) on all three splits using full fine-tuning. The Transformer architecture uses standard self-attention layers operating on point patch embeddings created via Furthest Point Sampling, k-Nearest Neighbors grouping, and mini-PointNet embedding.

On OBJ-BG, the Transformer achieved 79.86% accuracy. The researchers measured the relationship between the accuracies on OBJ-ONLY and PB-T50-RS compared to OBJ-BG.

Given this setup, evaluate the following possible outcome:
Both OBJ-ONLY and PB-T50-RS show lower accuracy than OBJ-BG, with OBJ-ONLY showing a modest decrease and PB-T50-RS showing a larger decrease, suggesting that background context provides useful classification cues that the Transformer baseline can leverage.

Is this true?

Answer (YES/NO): NO